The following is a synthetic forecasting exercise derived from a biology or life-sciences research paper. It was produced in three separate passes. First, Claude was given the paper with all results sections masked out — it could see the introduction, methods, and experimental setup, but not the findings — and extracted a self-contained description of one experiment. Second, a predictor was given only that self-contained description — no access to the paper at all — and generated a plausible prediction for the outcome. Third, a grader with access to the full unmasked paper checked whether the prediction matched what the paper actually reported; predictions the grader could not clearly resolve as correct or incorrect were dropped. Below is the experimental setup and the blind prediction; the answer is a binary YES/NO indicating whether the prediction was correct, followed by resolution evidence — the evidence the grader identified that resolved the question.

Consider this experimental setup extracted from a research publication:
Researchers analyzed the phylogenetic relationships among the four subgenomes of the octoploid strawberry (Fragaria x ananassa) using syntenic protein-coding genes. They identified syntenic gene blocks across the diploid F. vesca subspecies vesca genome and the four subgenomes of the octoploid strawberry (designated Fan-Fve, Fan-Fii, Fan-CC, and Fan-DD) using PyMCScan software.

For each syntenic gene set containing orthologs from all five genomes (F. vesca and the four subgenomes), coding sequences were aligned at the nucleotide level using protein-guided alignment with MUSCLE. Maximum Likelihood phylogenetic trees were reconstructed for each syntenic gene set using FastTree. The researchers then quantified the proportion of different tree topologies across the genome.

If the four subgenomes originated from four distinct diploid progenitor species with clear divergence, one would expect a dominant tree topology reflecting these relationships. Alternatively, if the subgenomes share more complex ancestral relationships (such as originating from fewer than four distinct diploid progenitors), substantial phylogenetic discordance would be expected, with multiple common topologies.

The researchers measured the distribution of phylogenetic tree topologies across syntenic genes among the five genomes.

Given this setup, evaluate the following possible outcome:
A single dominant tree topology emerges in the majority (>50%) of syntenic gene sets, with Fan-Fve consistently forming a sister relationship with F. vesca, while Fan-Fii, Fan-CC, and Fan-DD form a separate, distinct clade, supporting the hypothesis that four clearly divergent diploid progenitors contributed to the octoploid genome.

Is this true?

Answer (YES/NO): NO